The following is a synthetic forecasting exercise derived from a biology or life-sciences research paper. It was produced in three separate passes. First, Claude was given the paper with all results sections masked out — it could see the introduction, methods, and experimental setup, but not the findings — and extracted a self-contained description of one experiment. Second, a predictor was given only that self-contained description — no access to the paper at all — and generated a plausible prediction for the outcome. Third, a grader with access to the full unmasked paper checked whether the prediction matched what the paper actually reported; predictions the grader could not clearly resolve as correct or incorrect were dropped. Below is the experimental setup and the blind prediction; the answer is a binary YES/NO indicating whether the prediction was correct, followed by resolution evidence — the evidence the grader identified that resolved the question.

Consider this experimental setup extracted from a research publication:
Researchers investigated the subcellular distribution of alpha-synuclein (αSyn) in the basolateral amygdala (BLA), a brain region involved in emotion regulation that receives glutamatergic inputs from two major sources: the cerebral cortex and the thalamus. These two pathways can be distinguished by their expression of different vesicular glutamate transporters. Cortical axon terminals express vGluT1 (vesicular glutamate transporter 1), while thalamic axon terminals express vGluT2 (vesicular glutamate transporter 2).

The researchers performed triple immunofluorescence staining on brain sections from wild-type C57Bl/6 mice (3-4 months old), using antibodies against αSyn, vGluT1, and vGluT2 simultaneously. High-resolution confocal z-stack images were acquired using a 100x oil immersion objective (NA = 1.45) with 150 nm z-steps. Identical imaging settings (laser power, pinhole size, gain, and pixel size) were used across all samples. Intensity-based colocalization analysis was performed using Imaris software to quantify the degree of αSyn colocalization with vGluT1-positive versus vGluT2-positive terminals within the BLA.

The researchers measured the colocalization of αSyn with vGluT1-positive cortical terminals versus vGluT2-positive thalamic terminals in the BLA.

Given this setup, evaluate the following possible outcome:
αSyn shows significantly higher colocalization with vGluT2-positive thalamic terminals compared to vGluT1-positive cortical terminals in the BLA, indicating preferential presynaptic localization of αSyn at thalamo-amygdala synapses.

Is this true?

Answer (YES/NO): NO